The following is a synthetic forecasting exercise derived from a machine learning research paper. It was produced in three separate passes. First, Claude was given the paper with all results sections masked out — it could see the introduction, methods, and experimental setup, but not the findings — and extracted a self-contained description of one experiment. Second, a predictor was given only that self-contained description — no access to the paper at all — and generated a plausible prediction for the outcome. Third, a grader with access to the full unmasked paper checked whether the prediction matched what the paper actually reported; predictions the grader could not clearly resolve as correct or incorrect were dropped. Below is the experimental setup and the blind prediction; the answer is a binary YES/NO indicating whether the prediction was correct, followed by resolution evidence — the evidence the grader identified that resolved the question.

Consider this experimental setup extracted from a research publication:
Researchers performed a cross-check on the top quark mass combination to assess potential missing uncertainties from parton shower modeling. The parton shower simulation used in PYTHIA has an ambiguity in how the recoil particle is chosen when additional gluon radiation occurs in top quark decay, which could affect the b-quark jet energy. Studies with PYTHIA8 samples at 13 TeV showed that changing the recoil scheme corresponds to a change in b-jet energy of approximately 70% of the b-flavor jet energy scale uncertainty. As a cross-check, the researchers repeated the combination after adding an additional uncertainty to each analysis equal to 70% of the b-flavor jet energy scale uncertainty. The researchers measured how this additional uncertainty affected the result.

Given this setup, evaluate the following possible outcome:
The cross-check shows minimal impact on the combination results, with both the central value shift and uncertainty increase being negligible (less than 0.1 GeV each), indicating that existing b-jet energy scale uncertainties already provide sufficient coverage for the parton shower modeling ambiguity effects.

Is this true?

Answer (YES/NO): YES